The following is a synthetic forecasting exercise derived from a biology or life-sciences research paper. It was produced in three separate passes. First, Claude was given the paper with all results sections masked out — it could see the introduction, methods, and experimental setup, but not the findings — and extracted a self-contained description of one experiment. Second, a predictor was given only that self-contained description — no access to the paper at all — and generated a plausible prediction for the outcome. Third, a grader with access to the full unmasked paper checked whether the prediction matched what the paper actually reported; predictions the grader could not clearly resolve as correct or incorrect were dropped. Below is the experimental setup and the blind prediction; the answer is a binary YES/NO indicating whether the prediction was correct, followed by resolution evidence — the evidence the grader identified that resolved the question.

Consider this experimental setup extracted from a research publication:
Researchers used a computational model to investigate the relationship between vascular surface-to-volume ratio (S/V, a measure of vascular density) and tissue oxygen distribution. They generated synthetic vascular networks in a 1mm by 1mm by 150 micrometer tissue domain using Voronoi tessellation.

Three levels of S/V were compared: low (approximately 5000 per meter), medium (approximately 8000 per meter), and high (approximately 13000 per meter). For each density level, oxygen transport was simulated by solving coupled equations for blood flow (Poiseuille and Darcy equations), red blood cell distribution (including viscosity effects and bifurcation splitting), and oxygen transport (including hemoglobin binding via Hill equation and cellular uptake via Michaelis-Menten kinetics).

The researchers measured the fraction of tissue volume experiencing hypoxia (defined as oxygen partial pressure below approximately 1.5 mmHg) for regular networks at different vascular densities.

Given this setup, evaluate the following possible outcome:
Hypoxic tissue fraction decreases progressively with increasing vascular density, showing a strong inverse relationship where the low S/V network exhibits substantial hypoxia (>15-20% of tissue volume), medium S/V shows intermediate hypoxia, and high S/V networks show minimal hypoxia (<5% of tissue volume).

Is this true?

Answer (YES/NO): NO